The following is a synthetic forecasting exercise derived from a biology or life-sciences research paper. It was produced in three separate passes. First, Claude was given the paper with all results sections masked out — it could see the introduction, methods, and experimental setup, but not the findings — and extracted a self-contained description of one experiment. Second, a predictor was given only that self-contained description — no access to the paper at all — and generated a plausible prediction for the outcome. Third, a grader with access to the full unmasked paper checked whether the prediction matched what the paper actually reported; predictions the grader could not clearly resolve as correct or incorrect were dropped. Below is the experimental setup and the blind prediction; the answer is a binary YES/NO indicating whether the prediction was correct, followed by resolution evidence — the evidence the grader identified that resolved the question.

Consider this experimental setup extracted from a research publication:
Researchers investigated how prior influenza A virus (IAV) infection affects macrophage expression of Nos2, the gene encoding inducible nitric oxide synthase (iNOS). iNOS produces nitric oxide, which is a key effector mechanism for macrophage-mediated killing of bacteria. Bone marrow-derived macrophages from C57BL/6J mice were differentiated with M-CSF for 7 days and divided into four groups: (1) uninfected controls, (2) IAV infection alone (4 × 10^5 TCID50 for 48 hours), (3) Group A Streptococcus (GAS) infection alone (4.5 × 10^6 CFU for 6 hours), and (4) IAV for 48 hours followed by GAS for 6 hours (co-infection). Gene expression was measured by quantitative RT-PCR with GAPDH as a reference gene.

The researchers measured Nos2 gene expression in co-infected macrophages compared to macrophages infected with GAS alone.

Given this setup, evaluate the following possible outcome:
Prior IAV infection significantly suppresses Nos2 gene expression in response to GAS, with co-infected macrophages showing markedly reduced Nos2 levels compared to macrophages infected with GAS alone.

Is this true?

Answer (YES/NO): YES